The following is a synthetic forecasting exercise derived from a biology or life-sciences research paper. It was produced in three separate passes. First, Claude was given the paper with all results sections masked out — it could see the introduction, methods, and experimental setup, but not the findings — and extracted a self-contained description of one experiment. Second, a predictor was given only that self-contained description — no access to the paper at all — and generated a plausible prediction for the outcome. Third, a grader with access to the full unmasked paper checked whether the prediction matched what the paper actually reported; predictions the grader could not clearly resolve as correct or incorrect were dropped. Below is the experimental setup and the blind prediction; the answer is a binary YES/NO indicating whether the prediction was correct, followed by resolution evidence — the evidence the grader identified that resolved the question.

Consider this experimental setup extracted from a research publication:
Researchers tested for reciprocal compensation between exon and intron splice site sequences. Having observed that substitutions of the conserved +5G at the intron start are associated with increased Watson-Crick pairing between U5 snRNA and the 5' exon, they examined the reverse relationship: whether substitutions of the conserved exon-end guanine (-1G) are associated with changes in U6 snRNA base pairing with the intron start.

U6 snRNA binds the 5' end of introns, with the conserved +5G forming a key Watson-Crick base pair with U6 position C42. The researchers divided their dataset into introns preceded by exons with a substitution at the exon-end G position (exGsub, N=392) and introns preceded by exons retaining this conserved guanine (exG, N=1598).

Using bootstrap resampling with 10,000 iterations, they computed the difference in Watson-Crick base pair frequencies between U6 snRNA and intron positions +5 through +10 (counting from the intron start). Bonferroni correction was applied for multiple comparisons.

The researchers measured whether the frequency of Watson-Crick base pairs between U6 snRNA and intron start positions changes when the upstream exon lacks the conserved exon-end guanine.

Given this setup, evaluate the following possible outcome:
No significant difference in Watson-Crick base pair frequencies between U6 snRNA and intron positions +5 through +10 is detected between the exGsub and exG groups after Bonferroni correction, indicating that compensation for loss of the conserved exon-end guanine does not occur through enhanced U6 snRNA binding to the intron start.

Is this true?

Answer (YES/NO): NO